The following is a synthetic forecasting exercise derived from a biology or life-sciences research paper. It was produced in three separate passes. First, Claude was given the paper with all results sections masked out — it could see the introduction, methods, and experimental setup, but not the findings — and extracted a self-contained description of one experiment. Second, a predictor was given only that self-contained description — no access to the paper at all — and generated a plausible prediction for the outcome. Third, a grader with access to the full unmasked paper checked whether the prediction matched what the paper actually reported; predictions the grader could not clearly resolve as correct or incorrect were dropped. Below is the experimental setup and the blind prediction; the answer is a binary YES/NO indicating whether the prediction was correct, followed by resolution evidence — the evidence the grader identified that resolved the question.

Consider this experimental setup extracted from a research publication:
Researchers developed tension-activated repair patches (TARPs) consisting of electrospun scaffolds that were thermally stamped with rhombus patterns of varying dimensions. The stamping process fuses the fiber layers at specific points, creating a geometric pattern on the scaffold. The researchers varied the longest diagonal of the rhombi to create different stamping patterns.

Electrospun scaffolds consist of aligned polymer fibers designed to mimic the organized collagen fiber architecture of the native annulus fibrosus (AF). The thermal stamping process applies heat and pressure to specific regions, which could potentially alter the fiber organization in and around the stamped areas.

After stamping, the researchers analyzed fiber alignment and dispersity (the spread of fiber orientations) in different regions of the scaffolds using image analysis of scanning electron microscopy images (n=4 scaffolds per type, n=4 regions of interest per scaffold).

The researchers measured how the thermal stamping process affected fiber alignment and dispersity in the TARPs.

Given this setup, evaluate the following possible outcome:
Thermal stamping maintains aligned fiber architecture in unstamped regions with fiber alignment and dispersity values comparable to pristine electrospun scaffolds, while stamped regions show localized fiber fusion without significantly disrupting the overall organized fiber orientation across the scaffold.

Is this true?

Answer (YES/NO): NO